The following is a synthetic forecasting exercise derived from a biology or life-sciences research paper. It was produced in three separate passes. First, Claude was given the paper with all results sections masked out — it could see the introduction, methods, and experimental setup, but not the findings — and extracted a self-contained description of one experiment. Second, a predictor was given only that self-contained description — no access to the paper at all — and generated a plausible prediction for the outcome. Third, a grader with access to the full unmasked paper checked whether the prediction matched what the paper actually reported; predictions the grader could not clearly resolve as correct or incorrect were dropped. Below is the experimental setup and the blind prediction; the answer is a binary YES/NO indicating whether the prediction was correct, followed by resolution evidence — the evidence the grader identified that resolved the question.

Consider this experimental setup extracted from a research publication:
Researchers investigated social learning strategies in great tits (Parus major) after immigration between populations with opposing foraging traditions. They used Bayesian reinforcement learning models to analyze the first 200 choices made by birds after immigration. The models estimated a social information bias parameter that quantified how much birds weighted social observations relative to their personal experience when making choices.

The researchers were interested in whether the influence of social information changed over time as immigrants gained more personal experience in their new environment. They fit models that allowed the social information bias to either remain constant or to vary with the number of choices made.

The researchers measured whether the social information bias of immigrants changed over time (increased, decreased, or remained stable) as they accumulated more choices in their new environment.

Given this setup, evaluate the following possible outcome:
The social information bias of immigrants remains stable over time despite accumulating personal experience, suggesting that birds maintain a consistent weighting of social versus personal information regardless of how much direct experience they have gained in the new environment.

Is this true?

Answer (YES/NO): NO